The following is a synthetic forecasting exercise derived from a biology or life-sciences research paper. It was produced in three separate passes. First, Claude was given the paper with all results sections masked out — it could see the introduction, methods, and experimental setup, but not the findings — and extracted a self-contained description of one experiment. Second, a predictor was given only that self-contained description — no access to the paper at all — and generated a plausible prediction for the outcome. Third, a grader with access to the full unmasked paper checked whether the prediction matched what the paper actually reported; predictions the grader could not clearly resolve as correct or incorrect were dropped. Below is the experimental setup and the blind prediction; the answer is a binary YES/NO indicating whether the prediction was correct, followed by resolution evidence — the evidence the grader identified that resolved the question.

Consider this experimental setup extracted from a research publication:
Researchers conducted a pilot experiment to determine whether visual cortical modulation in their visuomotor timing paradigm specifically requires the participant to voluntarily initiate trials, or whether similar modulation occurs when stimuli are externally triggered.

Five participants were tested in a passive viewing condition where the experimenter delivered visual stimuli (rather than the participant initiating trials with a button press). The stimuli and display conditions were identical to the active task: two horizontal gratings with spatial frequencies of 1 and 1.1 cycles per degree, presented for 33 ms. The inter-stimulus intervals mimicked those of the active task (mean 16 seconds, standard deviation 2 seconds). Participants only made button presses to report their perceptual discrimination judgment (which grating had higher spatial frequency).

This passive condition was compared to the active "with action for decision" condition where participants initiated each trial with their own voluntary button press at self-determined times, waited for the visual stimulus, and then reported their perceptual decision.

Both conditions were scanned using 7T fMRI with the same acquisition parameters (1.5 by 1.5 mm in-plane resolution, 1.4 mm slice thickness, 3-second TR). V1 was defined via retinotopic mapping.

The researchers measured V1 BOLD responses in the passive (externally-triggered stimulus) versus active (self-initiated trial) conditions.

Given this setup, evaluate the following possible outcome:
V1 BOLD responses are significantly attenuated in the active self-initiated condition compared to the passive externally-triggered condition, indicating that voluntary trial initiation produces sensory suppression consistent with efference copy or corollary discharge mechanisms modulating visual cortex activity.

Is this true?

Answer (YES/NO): NO